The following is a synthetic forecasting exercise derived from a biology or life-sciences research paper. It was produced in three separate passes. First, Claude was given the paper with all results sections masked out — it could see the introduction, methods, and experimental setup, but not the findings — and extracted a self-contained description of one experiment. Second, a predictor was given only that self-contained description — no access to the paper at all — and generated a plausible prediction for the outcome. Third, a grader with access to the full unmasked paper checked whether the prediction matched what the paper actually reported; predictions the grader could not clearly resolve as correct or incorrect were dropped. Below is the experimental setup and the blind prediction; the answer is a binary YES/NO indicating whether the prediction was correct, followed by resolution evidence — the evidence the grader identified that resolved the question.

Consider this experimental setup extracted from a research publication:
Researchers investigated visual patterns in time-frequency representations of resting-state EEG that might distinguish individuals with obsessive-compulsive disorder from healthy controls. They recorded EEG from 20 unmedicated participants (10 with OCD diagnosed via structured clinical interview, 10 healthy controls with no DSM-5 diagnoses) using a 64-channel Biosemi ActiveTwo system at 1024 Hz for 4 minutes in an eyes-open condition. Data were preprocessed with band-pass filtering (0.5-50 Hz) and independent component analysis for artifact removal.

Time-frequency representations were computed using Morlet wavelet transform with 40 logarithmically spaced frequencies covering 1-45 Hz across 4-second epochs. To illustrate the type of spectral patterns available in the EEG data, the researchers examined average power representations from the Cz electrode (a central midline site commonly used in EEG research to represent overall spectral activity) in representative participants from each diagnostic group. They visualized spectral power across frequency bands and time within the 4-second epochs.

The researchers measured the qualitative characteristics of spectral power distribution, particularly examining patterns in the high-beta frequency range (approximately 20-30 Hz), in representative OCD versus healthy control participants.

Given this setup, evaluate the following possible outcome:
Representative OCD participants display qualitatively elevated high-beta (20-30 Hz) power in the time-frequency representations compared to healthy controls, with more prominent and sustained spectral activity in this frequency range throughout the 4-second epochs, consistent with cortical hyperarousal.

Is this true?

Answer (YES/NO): NO